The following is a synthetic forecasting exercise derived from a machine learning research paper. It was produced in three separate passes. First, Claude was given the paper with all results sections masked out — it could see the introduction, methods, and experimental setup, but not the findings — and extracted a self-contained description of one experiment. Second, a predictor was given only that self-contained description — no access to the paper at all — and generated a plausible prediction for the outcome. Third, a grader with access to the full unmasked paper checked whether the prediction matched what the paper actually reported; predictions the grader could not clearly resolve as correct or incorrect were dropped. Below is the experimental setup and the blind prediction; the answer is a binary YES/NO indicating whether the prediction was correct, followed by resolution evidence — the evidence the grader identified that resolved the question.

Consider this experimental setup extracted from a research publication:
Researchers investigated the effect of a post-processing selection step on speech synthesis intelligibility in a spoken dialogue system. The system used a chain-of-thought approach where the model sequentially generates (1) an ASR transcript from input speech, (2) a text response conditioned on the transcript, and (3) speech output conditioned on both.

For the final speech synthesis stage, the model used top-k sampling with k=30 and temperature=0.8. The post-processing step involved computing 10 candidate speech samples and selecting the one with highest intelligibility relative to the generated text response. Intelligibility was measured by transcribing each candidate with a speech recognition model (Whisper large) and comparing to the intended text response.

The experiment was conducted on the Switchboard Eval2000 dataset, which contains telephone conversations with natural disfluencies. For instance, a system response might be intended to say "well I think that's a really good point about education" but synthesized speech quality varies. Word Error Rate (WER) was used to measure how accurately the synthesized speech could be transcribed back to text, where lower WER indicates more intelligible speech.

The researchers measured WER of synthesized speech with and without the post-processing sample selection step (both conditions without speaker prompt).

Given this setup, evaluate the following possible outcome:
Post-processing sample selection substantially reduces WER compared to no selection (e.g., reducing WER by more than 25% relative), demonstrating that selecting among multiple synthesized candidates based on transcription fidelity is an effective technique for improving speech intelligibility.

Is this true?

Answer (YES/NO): YES